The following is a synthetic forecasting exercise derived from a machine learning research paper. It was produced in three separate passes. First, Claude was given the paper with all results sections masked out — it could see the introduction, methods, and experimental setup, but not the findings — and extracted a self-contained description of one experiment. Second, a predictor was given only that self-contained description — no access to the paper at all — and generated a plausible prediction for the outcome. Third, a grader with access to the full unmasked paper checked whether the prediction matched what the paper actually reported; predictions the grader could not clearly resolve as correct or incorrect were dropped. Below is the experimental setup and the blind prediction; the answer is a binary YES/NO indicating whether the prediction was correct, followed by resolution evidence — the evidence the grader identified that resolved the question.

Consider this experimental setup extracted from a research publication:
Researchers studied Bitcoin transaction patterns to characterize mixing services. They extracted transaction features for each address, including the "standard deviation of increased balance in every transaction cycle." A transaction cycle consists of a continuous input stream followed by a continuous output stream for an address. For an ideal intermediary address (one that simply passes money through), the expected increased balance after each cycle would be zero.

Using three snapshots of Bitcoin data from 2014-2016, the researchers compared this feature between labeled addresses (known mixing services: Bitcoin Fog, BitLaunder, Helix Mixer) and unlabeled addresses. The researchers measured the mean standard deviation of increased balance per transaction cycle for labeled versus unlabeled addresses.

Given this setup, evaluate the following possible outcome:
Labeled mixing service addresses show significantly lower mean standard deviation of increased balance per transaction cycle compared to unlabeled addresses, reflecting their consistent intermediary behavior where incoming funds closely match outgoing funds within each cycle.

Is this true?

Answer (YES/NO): YES